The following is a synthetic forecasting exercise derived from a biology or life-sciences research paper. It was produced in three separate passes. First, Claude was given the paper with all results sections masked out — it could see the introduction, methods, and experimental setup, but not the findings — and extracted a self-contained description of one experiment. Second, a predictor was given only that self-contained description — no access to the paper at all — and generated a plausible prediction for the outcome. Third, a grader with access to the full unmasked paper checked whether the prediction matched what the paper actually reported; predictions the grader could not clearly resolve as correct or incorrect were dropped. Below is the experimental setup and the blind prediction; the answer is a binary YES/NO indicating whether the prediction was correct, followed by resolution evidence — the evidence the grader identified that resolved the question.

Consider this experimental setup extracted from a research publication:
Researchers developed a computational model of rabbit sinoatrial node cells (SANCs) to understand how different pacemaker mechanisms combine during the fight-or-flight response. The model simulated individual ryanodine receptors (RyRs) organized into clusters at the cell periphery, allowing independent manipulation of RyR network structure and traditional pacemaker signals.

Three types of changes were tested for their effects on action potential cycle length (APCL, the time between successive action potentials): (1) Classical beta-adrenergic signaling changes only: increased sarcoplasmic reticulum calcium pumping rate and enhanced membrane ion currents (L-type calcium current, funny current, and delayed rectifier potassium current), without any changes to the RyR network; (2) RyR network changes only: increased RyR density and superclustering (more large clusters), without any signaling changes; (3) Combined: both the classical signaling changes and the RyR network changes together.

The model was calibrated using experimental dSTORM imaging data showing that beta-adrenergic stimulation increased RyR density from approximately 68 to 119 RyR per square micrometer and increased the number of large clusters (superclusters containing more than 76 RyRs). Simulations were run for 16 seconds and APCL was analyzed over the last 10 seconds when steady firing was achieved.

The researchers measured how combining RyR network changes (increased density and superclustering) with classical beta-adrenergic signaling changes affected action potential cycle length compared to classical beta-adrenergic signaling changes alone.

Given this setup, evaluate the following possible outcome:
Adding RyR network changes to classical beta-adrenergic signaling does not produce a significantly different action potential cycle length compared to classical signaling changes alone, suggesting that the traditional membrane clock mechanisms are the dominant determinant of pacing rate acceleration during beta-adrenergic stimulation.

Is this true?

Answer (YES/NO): NO